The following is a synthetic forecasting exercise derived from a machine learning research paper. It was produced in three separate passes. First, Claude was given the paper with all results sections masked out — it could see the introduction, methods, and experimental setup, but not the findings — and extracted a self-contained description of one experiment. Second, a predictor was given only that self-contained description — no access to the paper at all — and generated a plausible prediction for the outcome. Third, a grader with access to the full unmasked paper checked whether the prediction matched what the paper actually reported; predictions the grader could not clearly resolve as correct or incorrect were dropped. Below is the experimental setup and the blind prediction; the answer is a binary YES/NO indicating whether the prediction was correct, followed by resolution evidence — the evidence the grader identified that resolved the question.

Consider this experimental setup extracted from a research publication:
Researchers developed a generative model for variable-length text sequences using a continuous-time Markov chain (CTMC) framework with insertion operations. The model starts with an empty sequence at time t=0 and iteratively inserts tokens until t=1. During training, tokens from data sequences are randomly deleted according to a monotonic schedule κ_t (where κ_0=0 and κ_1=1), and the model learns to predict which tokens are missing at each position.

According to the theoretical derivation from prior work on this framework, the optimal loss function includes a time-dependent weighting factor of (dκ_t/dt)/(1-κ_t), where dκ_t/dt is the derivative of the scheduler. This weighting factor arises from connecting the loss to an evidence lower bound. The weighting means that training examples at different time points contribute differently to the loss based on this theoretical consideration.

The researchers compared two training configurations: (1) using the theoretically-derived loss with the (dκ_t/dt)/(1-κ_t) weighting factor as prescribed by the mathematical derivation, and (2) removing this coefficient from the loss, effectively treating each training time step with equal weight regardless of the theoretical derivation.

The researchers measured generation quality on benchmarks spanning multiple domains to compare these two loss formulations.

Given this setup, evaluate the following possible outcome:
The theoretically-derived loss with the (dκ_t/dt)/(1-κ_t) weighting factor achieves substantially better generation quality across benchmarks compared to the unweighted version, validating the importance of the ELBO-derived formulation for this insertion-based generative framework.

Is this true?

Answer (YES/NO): NO